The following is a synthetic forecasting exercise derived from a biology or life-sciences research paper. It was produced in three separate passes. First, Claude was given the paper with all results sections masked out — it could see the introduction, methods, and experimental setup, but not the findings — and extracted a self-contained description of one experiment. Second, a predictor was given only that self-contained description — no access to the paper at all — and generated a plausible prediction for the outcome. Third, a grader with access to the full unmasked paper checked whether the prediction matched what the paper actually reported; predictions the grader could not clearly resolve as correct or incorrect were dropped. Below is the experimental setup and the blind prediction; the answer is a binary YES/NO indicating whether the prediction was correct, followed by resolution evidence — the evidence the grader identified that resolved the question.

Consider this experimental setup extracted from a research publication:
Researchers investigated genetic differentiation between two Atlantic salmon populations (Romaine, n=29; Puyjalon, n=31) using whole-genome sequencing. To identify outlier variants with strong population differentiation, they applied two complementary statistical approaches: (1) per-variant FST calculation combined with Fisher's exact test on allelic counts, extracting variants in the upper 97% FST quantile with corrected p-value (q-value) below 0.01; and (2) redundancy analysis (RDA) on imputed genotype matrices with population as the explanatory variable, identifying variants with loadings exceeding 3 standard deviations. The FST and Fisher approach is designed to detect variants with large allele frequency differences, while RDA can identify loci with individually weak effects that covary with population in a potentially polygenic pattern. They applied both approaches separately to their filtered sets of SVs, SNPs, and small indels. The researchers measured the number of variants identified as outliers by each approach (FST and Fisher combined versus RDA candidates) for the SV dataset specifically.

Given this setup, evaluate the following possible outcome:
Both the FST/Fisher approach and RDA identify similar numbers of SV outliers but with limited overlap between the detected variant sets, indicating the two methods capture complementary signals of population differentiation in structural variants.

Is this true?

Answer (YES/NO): NO